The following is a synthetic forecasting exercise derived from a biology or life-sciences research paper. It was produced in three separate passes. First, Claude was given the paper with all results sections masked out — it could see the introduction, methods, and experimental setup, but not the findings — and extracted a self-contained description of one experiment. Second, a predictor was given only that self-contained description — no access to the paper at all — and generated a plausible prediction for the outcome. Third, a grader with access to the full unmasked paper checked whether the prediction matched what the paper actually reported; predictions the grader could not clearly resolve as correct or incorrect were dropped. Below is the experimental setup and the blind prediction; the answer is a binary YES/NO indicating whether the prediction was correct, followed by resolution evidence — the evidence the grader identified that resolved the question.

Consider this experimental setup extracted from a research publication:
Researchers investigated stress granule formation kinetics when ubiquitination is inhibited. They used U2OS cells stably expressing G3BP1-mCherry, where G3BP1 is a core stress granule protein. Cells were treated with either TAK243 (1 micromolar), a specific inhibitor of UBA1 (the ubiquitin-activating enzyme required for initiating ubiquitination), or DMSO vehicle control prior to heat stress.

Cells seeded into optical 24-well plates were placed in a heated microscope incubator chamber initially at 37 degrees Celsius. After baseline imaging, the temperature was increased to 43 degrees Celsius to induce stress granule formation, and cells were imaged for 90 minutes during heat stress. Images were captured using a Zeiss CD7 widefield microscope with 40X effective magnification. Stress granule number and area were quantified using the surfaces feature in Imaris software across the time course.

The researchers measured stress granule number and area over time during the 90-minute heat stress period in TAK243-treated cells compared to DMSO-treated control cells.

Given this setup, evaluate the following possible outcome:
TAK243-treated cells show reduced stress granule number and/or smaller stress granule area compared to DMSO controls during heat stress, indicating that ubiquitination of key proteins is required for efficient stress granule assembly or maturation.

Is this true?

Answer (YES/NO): NO